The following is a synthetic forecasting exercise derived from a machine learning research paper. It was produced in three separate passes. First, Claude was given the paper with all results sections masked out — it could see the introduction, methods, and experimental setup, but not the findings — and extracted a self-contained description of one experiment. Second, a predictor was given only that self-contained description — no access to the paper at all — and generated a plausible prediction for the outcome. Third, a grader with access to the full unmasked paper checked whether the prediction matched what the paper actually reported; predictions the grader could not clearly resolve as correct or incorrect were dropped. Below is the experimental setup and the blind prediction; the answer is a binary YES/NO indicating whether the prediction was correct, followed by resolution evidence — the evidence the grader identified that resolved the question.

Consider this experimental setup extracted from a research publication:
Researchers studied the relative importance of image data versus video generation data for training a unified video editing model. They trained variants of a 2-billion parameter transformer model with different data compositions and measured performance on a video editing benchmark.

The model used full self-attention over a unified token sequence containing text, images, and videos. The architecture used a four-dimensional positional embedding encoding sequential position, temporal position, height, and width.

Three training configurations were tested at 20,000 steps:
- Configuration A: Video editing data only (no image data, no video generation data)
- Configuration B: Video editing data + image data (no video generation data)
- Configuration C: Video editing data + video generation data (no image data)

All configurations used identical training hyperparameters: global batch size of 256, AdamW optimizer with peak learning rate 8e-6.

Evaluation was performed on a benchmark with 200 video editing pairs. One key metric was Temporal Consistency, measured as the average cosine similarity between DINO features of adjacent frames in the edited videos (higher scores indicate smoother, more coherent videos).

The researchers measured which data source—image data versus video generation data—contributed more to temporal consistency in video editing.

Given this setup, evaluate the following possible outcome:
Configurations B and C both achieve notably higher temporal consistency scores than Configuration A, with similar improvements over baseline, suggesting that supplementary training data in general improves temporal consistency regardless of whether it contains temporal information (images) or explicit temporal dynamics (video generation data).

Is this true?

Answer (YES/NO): NO